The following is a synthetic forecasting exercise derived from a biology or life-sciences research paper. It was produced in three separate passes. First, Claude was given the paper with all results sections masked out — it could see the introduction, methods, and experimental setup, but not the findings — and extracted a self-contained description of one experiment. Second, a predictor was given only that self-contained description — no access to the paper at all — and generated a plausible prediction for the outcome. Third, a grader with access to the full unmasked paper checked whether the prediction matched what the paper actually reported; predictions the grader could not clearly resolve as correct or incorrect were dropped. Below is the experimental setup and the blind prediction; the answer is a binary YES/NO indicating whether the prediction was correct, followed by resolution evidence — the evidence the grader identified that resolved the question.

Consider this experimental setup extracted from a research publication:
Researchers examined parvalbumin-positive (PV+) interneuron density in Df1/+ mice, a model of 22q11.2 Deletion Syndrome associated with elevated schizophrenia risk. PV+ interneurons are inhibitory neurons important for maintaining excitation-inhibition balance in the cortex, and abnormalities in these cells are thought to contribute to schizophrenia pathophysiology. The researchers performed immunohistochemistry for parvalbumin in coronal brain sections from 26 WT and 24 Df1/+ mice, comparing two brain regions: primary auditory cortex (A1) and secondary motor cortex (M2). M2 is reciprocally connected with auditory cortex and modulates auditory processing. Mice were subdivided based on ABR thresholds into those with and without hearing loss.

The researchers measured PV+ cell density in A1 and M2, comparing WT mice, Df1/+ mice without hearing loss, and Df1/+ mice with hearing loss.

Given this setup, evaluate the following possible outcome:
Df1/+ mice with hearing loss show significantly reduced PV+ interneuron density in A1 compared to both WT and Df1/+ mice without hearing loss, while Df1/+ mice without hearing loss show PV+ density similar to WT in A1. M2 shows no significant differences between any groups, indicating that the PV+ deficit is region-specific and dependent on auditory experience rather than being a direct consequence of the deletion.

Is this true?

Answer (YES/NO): YES